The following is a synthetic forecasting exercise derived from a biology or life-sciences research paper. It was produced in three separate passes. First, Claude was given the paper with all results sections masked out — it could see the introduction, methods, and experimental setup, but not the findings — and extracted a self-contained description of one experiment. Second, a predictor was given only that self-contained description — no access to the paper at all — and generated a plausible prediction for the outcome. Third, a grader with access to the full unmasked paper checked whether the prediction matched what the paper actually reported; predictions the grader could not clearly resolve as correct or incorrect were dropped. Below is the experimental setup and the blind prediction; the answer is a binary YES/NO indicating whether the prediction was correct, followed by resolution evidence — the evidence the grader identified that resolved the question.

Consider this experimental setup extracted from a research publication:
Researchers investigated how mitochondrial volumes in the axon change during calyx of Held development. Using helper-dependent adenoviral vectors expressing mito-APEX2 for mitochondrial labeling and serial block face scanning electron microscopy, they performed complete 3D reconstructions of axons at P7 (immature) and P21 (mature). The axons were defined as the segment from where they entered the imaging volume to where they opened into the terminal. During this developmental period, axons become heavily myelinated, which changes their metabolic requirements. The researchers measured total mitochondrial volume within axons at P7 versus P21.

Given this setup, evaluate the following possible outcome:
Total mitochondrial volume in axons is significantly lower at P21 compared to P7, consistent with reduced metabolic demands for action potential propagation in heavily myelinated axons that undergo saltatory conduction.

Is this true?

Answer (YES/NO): NO